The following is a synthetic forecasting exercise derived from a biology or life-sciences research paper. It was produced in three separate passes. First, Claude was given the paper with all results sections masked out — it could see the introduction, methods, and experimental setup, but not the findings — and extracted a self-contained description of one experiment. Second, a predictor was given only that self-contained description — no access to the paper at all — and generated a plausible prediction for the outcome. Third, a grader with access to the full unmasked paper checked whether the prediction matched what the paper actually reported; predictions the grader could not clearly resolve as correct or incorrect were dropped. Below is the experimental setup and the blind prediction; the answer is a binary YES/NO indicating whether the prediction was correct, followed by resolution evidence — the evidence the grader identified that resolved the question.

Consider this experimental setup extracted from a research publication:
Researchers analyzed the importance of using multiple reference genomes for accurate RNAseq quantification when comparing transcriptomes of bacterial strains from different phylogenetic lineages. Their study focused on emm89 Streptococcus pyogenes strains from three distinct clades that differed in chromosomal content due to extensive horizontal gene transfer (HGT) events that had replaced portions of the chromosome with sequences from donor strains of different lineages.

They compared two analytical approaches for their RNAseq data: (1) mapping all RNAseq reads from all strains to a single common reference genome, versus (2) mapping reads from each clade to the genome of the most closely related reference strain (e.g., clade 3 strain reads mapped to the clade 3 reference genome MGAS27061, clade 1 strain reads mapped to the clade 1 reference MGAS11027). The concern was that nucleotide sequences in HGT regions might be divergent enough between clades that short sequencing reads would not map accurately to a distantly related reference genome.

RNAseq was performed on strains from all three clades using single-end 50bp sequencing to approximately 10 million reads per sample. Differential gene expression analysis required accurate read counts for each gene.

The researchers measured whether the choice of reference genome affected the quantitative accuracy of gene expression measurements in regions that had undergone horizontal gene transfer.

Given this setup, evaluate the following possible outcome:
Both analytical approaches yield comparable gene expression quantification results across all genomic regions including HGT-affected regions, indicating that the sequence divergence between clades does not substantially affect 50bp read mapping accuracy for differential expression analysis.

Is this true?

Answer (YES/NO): NO